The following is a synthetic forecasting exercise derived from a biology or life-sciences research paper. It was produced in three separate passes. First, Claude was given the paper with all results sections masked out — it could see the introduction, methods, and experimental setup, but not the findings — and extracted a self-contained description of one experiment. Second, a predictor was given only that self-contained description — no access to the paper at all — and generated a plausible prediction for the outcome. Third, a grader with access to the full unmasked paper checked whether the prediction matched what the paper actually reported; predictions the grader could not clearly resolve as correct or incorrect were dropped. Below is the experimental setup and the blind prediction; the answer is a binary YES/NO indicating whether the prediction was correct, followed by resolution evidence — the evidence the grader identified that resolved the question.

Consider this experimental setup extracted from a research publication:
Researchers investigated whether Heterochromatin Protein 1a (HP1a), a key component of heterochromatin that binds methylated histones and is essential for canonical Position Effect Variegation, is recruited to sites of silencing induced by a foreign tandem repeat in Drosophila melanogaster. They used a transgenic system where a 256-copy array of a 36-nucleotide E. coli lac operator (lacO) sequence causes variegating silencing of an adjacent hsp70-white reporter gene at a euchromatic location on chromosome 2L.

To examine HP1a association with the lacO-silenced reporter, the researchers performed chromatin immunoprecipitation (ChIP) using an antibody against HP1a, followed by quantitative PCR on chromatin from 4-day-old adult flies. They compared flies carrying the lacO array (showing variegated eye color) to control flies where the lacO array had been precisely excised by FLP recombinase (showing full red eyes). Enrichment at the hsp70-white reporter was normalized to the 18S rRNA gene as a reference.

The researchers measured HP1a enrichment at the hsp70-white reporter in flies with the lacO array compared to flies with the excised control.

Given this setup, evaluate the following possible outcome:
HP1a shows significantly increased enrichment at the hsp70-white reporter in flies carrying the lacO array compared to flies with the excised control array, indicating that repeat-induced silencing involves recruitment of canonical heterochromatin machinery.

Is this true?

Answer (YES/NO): YES